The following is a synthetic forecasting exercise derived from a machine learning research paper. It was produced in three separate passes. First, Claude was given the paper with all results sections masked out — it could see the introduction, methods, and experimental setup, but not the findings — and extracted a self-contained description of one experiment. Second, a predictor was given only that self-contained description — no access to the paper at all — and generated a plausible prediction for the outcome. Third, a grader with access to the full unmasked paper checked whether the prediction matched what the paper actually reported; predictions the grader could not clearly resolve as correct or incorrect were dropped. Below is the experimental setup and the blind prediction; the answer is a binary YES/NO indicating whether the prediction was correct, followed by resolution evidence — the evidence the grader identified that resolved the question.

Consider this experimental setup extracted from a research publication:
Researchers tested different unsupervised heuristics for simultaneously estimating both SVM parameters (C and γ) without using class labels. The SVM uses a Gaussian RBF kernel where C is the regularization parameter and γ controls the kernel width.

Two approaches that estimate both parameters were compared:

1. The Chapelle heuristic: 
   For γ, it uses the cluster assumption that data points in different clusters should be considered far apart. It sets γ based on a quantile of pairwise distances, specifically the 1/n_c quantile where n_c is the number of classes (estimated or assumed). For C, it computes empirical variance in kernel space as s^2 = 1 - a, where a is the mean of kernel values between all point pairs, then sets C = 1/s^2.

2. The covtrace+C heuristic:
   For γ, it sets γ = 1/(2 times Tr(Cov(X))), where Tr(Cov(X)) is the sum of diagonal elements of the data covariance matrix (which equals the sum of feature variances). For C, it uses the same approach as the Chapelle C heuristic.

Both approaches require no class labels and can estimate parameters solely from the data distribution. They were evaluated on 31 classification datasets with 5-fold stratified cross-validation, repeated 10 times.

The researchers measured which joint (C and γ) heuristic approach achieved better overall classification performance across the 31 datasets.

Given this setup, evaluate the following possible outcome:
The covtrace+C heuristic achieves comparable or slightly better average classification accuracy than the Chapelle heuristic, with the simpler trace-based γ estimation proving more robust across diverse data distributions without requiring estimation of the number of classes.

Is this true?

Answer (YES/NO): YES